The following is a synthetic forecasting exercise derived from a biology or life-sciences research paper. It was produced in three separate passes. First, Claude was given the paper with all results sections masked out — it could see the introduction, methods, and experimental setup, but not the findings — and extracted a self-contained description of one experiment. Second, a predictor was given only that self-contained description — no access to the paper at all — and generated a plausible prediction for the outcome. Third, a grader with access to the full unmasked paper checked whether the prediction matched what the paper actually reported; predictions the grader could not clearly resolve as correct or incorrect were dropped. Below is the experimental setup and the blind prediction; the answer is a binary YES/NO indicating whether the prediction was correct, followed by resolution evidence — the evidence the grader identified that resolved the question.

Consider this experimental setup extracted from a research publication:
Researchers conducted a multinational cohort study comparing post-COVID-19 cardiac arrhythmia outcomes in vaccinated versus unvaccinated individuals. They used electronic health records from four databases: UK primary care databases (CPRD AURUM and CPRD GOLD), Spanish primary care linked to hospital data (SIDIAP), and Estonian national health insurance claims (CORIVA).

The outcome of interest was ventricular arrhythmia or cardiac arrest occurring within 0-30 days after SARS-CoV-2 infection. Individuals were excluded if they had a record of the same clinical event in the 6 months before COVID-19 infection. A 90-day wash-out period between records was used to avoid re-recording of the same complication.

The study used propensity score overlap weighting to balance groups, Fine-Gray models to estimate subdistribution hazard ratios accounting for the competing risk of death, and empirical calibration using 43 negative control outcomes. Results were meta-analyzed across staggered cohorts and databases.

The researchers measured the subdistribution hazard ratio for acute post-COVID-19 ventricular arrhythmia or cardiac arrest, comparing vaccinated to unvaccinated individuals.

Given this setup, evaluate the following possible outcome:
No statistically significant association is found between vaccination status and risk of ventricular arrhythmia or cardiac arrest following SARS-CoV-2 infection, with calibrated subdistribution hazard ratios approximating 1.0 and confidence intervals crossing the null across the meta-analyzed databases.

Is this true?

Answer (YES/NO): NO